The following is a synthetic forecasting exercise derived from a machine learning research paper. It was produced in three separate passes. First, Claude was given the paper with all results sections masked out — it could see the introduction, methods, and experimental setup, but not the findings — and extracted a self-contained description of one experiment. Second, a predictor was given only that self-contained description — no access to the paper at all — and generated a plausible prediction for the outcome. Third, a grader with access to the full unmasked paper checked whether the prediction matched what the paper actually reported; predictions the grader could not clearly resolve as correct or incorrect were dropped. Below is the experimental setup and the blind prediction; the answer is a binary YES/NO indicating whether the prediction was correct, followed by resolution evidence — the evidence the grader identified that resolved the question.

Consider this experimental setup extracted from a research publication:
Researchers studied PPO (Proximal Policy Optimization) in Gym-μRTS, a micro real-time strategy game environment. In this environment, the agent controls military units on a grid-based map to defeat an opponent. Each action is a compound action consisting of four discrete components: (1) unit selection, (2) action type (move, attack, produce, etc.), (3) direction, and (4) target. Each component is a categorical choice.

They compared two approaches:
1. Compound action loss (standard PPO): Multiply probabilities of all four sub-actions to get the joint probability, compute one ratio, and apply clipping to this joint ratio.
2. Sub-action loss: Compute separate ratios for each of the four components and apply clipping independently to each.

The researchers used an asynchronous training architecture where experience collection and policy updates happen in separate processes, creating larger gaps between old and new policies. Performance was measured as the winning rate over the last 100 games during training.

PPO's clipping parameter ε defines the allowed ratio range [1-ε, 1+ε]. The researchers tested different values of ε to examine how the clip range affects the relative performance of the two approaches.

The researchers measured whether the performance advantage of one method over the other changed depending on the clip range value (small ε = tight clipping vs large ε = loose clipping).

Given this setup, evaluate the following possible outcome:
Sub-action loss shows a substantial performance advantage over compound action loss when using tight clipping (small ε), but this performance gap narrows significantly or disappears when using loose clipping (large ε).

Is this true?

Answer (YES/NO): NO